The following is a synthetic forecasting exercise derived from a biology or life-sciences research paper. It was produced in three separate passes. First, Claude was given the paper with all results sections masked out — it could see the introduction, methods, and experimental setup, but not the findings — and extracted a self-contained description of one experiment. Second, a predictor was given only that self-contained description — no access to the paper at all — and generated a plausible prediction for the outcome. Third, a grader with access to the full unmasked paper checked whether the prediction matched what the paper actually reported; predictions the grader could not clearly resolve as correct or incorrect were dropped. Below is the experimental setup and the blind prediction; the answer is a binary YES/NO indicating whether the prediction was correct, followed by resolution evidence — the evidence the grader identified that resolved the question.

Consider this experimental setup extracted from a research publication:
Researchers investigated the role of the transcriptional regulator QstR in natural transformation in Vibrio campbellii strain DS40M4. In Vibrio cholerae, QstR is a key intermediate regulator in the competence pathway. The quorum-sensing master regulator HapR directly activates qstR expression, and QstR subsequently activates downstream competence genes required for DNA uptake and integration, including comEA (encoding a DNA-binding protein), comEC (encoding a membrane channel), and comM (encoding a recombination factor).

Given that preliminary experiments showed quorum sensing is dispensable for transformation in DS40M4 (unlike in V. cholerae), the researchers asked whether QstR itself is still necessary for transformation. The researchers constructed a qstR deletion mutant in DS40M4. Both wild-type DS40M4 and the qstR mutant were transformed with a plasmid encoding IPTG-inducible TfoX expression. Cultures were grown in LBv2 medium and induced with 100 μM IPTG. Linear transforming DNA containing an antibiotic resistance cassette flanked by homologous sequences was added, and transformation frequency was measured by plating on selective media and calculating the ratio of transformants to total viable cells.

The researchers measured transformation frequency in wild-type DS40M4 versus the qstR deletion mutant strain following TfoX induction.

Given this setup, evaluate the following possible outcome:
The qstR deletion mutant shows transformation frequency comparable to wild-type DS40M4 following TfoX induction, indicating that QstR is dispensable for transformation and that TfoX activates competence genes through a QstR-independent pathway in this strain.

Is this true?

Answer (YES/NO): NO